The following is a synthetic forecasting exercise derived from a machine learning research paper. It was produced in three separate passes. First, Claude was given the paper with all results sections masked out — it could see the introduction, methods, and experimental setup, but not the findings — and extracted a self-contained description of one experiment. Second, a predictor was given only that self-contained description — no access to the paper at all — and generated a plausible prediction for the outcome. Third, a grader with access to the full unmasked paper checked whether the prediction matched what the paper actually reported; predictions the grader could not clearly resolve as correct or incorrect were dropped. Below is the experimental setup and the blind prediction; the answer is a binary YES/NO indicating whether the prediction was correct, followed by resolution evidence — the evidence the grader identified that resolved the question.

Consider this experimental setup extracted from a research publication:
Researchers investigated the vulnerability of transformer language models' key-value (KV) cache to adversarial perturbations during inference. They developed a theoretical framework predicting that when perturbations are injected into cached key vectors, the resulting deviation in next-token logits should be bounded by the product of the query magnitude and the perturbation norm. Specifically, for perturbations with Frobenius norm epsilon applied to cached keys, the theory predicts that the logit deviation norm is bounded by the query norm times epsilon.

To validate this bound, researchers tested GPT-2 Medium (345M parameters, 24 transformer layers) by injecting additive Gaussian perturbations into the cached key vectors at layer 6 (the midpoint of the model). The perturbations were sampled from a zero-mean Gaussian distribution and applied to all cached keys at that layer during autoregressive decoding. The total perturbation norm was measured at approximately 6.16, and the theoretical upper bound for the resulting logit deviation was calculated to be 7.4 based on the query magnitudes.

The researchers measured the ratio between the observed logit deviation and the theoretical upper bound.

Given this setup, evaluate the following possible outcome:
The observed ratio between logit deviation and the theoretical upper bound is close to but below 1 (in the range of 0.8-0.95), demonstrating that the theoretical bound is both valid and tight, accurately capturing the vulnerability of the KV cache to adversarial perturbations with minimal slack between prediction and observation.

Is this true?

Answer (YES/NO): NO